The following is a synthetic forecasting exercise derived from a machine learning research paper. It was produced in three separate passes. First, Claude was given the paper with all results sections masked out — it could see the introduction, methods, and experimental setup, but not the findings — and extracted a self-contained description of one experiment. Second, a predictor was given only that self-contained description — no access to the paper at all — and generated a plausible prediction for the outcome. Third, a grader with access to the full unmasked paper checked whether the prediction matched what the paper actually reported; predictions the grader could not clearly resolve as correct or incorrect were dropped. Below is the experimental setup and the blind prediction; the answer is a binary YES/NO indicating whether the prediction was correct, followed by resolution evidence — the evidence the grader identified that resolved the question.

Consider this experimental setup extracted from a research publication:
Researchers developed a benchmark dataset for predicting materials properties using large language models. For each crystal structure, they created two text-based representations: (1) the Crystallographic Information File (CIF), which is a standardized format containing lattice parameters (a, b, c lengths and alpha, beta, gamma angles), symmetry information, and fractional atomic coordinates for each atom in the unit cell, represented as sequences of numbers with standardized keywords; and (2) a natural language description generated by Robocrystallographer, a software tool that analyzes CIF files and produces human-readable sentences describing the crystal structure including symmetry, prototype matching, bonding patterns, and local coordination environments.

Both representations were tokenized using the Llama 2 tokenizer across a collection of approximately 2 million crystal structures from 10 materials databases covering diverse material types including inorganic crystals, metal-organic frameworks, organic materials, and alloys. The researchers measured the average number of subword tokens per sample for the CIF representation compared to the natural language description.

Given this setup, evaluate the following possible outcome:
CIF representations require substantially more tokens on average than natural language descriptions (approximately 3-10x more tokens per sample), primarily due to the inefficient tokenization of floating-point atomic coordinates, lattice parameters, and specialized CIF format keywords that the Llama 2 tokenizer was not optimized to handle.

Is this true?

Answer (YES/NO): NO